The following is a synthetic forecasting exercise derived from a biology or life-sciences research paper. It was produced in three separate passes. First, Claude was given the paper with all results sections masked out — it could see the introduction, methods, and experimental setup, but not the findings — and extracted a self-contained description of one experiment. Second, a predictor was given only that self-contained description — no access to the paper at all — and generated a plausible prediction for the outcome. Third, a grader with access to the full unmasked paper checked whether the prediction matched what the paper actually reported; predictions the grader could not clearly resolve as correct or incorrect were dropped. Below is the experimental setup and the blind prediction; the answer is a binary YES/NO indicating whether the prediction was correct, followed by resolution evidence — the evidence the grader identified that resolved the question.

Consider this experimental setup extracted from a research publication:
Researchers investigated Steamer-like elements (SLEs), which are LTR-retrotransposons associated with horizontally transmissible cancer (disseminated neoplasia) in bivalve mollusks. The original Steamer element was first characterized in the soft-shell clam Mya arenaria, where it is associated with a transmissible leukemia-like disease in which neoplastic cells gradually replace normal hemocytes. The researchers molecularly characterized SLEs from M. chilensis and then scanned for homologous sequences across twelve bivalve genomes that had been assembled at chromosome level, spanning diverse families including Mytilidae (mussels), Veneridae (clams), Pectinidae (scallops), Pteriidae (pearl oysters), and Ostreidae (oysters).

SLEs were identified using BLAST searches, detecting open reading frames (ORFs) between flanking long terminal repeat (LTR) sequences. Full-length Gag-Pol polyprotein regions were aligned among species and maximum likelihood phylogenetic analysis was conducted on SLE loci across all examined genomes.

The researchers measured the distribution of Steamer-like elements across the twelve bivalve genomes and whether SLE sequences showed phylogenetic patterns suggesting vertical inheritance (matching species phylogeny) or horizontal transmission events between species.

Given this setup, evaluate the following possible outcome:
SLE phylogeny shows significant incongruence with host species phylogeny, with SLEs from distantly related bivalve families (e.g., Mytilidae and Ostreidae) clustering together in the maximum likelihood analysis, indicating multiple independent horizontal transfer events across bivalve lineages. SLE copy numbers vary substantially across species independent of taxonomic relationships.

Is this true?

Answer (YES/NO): NO